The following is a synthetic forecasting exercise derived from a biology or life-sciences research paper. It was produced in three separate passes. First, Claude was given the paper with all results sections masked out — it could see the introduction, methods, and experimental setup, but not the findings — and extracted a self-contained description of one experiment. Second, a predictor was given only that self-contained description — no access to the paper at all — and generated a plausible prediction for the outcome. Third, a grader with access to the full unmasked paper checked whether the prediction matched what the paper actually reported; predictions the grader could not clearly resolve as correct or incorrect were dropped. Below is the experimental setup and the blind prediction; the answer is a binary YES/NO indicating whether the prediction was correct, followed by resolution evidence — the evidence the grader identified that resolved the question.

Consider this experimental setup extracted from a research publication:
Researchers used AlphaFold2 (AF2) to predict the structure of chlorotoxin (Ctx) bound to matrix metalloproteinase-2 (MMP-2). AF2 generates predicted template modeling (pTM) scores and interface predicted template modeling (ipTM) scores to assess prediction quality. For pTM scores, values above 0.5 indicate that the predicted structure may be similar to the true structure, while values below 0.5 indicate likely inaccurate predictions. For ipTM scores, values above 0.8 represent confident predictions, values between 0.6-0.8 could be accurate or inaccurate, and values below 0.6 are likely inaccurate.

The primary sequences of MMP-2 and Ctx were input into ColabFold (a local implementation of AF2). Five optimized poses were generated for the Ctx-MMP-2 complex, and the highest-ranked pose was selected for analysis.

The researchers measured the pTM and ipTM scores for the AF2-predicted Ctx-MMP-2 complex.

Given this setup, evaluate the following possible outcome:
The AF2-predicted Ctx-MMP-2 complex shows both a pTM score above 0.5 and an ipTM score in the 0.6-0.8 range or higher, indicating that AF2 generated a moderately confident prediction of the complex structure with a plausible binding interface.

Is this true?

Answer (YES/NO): YES